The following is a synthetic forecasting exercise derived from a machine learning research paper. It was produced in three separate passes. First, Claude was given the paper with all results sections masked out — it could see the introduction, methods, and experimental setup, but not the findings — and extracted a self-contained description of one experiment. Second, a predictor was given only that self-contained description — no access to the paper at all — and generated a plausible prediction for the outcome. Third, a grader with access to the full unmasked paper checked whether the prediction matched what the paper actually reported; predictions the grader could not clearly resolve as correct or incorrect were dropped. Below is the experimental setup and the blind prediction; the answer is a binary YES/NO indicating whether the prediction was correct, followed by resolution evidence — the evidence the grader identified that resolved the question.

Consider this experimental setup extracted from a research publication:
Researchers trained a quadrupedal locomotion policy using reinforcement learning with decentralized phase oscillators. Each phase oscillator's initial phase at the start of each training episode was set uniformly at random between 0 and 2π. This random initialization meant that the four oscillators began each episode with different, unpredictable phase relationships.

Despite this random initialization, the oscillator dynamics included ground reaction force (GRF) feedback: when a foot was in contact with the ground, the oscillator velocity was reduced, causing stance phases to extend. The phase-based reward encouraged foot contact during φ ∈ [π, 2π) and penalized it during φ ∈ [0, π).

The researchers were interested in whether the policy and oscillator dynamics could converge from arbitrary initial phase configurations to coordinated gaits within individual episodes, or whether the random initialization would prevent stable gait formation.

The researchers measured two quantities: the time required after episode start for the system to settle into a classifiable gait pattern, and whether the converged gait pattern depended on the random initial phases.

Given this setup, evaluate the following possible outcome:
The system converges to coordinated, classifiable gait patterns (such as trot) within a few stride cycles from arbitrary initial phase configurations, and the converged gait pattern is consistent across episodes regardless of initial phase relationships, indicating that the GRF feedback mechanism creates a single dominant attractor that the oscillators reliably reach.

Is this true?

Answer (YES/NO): NO